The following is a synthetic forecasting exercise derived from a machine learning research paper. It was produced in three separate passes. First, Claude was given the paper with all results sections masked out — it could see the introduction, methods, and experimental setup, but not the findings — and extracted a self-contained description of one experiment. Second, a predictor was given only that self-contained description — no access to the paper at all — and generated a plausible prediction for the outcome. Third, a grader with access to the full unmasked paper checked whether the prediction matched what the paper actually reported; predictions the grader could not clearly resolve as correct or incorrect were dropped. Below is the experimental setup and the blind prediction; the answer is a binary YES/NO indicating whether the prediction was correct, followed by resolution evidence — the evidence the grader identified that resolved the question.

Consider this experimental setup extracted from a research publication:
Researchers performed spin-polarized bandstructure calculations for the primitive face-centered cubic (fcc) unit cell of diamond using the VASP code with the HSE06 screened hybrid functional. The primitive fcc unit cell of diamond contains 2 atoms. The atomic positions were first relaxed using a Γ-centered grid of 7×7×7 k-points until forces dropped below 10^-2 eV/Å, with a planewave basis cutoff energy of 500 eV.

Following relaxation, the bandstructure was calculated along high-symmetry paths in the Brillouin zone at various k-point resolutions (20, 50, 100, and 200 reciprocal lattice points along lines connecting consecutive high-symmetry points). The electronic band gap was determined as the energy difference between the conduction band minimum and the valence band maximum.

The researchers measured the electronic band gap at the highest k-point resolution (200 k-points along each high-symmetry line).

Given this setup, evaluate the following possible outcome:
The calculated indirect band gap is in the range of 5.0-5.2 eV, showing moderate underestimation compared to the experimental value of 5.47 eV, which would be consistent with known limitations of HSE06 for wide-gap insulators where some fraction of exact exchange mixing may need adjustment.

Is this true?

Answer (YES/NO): NO